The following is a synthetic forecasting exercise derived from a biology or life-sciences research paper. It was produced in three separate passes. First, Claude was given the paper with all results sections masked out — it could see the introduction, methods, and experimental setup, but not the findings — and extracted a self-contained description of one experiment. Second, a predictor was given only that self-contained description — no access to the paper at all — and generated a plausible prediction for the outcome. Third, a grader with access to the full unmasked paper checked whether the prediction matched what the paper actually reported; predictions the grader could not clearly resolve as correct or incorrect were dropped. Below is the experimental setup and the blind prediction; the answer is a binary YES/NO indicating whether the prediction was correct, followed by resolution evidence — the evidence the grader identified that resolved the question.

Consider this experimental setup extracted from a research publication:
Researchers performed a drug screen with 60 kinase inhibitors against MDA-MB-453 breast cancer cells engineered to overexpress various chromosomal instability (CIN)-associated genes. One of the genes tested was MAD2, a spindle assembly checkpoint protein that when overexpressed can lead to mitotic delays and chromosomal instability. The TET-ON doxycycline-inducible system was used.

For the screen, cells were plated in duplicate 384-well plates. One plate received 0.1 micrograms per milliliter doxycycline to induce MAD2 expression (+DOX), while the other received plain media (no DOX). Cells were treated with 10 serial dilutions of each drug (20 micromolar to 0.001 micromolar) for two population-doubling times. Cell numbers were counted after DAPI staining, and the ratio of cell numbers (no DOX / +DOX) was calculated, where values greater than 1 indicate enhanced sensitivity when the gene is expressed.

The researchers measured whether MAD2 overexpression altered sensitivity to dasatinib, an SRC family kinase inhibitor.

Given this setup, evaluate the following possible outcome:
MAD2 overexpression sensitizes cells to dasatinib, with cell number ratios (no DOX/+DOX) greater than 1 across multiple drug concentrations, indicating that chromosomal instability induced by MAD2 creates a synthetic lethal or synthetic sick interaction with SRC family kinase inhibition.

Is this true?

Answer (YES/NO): NO